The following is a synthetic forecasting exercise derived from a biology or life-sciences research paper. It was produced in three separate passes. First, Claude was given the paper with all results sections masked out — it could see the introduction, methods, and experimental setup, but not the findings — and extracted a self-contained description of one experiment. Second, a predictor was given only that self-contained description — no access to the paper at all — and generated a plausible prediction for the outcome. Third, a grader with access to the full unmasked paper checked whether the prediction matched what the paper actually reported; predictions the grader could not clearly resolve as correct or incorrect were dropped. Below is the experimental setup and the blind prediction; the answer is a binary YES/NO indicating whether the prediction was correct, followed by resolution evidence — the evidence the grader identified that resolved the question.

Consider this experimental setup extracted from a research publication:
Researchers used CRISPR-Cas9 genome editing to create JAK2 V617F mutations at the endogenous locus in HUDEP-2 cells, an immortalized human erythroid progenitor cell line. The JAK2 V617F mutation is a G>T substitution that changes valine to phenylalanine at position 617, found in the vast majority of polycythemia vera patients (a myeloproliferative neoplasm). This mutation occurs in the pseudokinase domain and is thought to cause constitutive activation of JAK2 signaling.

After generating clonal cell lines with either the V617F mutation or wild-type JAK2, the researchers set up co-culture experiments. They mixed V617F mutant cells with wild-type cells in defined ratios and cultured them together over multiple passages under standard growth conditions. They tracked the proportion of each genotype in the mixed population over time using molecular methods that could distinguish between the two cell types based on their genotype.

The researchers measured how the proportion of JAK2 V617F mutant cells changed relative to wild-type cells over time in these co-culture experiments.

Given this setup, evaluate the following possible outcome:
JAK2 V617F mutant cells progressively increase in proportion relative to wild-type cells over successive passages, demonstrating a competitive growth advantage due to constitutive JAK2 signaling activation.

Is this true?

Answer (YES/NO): YES